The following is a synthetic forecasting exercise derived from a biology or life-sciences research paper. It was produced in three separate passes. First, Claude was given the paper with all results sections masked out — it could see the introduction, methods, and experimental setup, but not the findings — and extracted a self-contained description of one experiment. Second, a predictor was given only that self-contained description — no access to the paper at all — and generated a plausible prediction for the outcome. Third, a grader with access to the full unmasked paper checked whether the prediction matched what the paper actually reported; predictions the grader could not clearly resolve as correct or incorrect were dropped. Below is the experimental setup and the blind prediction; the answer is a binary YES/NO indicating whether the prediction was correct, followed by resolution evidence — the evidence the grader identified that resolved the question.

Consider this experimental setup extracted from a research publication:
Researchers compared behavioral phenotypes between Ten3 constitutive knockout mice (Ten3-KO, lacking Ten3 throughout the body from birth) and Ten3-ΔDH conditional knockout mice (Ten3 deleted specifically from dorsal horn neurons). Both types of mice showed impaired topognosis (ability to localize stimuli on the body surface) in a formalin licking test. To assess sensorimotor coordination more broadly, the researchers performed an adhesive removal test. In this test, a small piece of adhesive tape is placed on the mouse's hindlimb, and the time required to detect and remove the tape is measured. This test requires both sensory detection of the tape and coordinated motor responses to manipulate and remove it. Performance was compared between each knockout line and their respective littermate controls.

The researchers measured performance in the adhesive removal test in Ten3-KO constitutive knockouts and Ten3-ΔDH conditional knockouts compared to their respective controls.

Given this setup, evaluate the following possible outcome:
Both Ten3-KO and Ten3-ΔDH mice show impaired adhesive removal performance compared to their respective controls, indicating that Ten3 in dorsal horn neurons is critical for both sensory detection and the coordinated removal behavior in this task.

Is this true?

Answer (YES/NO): NO